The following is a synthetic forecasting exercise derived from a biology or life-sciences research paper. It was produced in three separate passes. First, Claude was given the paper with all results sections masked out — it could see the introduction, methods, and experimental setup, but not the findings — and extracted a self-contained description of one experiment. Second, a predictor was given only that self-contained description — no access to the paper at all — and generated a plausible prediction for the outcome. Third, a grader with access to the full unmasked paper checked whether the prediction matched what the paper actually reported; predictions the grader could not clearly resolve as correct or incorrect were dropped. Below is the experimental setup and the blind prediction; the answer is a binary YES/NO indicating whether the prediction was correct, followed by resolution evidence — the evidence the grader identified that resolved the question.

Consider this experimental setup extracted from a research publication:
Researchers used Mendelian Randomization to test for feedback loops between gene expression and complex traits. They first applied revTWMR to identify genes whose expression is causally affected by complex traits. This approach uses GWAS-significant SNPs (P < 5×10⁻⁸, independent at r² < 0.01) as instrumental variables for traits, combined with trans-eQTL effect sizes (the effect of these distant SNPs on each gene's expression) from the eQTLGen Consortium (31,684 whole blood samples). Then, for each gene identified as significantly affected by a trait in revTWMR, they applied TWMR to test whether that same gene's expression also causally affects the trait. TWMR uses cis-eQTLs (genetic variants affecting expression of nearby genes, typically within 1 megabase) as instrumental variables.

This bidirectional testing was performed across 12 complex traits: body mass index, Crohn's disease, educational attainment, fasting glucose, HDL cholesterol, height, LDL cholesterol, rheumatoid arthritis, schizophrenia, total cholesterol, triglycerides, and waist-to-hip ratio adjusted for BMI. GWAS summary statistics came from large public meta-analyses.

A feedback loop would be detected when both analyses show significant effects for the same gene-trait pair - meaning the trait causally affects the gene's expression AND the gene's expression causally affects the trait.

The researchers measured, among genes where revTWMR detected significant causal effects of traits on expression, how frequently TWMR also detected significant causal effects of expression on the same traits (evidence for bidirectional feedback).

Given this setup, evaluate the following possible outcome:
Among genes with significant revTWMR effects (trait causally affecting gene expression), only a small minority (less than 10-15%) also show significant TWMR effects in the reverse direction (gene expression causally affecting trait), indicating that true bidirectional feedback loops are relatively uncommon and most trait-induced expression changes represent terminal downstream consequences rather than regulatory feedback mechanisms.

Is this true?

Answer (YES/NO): YES